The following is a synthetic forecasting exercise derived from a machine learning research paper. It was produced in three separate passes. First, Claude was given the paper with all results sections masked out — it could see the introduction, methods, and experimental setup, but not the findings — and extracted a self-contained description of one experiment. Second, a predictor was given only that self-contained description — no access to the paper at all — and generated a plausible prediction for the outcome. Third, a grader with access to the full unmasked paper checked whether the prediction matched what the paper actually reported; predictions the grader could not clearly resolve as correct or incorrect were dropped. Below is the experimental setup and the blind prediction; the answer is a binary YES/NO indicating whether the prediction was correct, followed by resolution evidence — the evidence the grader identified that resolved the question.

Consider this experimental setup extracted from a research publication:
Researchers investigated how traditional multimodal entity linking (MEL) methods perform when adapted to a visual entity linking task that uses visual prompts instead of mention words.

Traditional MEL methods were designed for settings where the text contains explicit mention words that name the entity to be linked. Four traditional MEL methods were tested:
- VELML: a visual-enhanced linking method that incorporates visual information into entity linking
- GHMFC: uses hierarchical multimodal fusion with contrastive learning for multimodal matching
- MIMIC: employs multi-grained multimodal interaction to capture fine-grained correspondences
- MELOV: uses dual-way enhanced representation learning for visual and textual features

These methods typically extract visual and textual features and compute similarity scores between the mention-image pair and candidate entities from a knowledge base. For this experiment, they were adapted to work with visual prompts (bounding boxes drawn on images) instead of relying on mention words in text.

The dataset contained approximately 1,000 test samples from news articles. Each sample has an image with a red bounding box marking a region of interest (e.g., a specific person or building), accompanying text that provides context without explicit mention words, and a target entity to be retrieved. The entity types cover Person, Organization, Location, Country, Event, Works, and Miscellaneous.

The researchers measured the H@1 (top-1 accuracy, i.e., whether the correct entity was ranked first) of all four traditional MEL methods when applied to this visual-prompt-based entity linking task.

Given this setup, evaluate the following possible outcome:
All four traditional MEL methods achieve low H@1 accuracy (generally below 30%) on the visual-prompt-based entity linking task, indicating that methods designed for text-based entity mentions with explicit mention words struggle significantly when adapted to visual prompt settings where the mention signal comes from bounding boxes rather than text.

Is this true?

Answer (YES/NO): YES